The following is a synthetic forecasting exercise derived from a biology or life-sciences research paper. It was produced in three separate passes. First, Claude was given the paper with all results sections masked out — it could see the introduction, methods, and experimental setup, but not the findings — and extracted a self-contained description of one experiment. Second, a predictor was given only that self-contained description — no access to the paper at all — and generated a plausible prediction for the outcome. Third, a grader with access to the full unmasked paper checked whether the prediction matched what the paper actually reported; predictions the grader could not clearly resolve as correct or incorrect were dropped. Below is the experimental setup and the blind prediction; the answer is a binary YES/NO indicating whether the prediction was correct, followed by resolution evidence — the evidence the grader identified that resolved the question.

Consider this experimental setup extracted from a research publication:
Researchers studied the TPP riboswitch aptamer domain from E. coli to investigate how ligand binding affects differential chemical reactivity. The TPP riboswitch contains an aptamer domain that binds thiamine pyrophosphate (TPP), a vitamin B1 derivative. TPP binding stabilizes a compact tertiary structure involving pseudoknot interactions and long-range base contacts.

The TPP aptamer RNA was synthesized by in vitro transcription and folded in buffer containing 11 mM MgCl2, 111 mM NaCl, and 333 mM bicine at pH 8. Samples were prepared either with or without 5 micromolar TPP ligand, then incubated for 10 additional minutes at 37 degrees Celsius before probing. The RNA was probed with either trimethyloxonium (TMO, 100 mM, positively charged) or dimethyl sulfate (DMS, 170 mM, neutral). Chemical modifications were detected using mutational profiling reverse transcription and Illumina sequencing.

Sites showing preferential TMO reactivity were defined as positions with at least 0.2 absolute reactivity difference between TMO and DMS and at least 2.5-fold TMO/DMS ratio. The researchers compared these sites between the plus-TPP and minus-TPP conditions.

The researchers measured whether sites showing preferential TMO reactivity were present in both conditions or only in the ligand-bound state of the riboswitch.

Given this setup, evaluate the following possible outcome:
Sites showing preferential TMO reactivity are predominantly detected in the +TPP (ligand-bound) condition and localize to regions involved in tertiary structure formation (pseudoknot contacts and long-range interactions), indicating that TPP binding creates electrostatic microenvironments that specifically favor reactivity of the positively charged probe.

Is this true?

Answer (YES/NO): YES